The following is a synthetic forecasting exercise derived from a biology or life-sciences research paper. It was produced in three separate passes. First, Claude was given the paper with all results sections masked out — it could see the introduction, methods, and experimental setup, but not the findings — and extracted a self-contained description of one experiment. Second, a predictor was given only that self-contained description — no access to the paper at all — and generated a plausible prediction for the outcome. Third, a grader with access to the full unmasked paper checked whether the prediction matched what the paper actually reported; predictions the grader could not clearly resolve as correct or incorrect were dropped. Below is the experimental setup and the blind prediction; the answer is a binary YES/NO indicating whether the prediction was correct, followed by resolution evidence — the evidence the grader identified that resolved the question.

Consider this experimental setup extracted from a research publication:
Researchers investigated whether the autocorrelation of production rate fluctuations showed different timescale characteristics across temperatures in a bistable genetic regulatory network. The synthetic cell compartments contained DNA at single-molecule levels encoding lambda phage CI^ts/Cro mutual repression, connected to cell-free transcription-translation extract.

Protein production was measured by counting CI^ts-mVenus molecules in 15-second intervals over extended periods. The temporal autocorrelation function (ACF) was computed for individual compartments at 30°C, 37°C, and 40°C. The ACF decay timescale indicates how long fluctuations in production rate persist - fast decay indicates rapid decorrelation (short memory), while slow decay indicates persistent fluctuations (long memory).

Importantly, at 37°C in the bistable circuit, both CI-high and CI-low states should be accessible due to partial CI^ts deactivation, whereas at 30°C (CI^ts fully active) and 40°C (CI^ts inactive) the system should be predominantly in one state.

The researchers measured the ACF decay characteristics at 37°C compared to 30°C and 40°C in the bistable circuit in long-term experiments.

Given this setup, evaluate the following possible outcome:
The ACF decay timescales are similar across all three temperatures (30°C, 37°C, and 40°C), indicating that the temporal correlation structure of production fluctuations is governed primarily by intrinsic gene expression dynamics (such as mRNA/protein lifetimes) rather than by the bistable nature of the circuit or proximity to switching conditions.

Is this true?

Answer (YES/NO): NO